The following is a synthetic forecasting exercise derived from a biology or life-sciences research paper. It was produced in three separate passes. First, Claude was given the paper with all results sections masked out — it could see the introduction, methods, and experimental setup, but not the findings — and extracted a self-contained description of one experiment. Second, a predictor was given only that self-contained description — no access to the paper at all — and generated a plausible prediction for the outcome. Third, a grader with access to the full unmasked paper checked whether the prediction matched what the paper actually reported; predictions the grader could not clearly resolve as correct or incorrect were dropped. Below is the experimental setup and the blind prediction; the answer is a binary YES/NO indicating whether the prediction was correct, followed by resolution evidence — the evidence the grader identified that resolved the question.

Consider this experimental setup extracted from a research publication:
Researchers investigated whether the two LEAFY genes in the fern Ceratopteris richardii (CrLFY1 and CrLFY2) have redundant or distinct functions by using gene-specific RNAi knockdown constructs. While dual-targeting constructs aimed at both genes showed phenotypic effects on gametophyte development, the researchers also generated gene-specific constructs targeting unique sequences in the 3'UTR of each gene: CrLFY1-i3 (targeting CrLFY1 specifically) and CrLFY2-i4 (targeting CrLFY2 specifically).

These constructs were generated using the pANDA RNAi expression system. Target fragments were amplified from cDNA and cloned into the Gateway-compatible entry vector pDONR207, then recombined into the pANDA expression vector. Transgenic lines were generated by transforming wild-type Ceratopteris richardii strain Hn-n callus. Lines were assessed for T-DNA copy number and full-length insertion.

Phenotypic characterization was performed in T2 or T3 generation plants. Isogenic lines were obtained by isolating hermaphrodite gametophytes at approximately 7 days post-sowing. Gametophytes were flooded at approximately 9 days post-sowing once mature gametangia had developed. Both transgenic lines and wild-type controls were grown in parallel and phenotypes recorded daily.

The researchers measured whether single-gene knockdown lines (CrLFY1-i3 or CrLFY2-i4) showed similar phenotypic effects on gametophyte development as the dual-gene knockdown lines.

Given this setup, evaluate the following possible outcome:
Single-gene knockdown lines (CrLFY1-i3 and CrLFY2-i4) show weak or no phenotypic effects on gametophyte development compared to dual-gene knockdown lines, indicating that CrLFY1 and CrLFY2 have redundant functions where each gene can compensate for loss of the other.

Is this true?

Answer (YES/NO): NO